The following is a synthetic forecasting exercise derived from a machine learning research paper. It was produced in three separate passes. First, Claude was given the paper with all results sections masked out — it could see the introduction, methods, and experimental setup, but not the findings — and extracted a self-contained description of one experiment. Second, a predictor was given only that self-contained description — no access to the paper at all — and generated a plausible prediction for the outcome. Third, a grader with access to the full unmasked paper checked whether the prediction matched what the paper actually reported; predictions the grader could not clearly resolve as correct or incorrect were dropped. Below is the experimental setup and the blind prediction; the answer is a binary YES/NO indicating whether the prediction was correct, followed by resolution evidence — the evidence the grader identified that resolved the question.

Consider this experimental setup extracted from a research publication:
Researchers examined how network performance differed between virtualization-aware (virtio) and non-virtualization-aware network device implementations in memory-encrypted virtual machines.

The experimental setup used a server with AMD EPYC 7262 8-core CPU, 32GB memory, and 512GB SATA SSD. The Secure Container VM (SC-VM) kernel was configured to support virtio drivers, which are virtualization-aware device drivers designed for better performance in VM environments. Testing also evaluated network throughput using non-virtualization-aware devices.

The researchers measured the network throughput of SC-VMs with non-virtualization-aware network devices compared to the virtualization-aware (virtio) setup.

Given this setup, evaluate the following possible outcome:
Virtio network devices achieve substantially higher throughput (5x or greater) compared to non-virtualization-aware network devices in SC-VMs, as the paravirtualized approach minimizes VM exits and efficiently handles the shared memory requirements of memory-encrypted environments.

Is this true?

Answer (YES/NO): YES